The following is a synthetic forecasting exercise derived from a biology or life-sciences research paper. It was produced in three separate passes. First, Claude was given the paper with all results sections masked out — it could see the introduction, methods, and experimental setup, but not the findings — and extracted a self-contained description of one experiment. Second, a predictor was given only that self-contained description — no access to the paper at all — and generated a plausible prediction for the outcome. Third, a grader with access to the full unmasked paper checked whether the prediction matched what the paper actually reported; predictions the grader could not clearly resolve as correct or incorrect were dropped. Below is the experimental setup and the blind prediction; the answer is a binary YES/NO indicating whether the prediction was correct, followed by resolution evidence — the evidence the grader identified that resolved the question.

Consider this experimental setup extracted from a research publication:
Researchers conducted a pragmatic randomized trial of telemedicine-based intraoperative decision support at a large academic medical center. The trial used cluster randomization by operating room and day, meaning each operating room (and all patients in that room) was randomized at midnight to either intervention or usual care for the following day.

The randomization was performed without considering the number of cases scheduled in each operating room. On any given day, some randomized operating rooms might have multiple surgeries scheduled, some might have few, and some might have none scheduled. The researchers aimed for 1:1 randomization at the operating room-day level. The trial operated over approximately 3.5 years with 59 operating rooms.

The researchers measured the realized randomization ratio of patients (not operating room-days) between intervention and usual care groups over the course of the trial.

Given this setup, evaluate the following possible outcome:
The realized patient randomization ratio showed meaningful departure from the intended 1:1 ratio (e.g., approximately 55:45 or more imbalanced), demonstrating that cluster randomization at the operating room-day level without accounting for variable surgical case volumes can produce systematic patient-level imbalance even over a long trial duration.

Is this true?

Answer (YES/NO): NO